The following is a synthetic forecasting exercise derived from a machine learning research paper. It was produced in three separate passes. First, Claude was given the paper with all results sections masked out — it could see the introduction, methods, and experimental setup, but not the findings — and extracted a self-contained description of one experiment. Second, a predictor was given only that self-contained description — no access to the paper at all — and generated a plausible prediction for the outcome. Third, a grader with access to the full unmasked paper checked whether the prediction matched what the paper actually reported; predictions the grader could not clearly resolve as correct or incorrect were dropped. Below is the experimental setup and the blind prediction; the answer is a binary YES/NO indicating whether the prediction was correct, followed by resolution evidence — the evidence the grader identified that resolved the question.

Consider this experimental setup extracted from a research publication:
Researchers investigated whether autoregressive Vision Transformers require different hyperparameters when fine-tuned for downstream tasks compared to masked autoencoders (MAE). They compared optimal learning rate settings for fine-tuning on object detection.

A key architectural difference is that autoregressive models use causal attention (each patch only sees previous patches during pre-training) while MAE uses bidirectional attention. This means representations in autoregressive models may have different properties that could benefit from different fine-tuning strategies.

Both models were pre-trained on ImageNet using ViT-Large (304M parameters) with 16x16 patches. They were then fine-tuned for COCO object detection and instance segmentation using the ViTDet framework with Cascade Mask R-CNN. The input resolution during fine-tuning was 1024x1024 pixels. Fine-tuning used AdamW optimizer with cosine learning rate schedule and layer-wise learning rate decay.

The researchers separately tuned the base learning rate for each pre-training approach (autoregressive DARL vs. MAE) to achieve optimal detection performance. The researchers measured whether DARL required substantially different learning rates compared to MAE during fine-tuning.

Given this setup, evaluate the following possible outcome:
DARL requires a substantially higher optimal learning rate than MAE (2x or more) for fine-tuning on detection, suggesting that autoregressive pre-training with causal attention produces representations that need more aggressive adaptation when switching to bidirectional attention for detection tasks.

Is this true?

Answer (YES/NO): YES